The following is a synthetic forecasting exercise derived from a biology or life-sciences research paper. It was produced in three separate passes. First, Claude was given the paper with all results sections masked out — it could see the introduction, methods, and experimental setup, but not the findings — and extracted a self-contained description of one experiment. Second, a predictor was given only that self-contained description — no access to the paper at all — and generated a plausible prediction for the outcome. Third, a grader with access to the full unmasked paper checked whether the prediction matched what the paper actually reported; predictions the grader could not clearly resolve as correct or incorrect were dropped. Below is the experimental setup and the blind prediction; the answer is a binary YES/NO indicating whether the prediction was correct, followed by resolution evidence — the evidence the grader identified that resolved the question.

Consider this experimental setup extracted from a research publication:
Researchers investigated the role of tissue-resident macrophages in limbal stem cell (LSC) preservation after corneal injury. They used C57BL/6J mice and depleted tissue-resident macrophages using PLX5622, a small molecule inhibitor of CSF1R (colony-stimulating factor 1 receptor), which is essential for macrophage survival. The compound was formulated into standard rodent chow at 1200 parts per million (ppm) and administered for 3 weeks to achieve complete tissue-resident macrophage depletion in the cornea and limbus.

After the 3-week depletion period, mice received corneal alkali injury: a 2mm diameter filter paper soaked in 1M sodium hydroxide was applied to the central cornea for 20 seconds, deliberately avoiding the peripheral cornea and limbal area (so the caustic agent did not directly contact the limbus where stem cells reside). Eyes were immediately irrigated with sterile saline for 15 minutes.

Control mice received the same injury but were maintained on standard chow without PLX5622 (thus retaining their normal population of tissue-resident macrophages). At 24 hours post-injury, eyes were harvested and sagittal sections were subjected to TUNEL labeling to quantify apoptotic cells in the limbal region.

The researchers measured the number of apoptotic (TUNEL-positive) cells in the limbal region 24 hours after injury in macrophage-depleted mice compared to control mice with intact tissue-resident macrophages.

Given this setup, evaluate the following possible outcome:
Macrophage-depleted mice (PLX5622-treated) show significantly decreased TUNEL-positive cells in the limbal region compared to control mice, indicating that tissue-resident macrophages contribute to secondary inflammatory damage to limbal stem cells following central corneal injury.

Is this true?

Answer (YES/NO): NO